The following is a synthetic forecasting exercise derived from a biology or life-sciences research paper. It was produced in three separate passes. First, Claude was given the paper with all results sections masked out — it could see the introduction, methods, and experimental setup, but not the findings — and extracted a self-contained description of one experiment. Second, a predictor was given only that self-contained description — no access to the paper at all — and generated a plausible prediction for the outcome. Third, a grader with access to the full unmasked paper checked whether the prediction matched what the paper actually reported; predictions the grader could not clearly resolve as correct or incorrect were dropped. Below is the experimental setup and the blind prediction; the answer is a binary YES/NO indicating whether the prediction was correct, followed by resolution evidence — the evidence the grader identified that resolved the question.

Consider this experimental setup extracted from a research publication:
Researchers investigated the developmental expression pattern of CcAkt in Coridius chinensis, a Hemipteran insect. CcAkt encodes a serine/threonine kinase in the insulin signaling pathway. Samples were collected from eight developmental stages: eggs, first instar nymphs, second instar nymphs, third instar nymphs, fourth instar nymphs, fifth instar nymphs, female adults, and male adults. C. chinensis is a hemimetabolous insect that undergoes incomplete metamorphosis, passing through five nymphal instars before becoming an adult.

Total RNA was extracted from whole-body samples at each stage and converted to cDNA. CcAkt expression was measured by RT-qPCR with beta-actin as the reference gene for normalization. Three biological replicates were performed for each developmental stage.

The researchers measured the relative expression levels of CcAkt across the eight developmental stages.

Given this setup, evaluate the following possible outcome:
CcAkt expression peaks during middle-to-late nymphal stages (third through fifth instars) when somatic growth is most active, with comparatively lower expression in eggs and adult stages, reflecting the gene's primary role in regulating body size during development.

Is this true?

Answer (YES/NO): NO